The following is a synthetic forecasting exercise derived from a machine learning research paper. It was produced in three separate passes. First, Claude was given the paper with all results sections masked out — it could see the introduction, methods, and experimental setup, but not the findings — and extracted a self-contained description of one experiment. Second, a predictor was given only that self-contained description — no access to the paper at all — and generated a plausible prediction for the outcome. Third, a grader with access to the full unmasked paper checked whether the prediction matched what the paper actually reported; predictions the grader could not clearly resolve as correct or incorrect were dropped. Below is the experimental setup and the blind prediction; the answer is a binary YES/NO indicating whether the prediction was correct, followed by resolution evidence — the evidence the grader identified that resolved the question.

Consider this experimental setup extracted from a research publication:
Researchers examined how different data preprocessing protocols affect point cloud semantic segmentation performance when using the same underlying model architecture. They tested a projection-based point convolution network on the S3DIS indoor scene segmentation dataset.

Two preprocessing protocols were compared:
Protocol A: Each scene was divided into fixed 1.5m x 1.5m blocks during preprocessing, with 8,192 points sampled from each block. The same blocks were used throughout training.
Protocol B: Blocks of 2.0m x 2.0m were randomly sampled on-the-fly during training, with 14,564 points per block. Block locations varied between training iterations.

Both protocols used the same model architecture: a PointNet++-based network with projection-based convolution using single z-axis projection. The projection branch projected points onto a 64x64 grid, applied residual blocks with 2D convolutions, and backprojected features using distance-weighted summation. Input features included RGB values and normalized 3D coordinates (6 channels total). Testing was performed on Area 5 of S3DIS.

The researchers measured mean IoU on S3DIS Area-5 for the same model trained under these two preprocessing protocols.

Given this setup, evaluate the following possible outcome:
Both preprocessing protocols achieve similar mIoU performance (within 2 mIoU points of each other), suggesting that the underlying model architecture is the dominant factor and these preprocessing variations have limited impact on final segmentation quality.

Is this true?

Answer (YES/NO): NO